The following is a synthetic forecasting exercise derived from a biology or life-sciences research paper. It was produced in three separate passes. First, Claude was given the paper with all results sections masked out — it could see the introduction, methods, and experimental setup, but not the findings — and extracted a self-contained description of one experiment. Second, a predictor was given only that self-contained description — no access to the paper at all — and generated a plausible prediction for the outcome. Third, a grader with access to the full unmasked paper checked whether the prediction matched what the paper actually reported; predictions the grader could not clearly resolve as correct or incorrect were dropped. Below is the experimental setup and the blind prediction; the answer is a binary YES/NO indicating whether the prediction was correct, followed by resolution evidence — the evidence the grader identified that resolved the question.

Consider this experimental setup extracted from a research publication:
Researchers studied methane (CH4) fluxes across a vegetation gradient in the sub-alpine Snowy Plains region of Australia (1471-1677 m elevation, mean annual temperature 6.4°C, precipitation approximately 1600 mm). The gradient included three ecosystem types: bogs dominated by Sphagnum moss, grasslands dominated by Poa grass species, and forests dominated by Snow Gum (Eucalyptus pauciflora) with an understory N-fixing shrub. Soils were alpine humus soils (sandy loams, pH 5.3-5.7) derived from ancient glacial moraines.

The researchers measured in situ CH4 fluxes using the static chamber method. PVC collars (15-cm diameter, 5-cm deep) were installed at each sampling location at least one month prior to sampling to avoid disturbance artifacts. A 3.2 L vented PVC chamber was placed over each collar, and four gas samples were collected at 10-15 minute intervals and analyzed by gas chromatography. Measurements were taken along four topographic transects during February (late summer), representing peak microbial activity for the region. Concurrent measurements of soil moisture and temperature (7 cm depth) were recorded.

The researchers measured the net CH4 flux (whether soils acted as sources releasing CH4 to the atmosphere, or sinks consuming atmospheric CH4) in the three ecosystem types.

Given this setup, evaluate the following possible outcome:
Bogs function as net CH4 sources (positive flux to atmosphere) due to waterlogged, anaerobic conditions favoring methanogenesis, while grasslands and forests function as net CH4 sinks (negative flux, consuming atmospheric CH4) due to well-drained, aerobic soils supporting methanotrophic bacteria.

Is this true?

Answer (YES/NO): YES